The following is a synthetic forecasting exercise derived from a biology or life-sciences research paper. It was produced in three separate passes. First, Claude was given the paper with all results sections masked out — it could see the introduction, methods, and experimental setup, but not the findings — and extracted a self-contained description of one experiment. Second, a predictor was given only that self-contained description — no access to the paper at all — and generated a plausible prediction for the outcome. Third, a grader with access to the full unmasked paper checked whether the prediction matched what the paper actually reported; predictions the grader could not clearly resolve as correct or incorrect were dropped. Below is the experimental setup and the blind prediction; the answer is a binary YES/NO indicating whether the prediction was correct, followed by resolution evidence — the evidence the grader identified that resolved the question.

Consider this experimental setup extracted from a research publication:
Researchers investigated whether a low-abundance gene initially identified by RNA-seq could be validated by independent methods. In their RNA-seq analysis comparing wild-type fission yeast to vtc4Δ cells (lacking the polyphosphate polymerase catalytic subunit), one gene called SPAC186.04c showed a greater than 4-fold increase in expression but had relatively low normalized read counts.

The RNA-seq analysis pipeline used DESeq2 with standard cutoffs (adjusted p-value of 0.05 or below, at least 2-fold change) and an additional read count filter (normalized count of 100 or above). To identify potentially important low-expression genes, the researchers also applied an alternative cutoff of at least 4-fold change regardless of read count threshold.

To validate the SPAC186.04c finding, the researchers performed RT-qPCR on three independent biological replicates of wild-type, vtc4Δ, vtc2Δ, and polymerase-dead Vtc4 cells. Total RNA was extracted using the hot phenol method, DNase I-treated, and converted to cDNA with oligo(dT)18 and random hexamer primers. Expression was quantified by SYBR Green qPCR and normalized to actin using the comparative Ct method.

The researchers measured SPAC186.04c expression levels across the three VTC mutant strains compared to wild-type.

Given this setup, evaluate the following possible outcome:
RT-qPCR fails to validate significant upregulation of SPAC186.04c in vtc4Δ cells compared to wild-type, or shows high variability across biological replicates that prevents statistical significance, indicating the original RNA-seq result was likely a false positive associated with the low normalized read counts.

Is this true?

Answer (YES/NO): NO